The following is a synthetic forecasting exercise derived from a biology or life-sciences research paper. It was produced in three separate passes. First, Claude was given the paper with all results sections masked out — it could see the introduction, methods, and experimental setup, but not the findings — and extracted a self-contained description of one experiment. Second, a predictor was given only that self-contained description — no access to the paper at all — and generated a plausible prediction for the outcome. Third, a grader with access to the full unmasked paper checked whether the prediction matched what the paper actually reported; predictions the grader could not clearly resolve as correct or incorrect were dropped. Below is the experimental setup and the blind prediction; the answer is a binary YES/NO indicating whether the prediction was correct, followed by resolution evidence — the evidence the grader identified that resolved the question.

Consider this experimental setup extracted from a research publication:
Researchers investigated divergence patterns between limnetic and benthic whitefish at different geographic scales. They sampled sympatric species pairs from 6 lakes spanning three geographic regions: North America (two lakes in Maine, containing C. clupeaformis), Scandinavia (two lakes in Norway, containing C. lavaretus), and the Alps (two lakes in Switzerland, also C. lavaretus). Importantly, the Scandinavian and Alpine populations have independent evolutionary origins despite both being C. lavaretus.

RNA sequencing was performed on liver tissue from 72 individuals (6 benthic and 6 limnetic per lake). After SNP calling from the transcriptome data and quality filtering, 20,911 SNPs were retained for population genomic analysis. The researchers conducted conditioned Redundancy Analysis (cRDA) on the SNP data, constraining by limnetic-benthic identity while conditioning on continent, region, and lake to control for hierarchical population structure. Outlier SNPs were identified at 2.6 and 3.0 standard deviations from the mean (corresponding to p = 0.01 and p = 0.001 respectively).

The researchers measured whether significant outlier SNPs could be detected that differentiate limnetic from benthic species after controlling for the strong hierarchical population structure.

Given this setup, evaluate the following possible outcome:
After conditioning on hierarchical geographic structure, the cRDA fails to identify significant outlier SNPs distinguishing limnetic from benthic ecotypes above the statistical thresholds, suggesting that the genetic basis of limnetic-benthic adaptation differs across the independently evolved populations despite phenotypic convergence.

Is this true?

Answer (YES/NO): NO